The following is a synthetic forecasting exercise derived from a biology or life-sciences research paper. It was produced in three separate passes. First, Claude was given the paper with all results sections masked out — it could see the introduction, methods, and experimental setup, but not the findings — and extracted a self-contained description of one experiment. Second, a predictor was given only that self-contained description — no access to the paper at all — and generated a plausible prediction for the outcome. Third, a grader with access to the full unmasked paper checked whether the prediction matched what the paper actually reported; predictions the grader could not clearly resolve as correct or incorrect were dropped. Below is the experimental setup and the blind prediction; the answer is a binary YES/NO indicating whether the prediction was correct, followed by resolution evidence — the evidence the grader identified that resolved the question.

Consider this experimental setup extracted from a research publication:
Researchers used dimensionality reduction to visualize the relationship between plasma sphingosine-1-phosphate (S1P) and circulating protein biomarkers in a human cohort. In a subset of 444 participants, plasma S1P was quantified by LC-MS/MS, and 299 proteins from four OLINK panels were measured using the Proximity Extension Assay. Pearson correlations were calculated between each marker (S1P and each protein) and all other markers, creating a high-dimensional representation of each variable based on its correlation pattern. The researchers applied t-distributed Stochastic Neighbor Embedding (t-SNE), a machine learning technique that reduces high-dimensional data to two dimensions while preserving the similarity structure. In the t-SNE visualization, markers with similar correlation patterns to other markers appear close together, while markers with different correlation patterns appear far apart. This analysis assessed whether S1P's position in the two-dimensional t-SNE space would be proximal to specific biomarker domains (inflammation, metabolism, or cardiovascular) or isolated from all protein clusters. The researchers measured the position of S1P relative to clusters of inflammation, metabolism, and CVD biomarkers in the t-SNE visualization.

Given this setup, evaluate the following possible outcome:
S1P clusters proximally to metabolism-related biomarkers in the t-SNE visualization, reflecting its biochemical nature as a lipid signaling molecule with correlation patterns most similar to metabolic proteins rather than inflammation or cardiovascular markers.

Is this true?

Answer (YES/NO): NO